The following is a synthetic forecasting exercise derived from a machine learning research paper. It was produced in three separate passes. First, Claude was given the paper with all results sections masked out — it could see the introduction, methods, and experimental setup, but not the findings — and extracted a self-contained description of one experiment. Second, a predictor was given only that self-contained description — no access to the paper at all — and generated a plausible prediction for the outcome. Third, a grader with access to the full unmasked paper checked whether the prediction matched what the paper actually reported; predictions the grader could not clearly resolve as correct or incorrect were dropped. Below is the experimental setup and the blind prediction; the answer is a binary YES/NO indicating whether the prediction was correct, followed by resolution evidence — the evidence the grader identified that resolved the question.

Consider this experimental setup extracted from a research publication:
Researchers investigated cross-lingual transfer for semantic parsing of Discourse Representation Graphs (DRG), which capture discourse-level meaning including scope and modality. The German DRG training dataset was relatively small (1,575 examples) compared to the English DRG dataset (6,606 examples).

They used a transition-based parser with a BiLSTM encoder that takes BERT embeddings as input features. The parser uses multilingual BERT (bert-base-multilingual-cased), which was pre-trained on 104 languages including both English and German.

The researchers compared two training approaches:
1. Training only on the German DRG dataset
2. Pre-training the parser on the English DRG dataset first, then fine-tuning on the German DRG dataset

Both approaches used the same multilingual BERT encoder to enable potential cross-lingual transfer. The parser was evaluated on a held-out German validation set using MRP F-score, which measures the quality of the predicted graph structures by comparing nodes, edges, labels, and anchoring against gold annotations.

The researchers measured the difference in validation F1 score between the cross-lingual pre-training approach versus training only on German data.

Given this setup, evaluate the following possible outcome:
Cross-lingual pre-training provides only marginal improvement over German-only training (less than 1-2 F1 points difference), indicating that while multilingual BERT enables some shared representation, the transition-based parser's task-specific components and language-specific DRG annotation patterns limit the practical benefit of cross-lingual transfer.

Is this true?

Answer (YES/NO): YES